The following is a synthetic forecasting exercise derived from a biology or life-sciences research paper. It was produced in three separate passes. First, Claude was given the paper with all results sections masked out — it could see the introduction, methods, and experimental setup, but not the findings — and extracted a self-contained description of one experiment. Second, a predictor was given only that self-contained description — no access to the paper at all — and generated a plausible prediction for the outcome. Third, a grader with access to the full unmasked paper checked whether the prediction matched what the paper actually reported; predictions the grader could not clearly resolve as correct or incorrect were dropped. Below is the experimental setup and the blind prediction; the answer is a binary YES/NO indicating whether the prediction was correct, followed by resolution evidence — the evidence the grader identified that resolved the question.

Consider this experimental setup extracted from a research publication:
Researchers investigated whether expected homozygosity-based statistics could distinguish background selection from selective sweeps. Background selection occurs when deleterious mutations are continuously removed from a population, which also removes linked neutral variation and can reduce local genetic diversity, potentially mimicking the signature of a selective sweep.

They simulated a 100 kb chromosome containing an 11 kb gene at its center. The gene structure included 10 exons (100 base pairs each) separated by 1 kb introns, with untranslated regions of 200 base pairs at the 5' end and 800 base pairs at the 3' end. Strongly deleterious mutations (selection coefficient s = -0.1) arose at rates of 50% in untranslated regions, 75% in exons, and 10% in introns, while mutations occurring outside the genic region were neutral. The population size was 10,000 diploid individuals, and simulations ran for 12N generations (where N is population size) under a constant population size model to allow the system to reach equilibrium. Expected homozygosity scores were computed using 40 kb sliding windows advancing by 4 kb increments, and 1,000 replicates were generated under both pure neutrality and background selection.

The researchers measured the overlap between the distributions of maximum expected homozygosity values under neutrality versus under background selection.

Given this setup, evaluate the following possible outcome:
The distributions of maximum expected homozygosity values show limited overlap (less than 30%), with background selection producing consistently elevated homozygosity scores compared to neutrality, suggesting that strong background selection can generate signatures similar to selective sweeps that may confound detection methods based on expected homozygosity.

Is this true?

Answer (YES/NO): NO